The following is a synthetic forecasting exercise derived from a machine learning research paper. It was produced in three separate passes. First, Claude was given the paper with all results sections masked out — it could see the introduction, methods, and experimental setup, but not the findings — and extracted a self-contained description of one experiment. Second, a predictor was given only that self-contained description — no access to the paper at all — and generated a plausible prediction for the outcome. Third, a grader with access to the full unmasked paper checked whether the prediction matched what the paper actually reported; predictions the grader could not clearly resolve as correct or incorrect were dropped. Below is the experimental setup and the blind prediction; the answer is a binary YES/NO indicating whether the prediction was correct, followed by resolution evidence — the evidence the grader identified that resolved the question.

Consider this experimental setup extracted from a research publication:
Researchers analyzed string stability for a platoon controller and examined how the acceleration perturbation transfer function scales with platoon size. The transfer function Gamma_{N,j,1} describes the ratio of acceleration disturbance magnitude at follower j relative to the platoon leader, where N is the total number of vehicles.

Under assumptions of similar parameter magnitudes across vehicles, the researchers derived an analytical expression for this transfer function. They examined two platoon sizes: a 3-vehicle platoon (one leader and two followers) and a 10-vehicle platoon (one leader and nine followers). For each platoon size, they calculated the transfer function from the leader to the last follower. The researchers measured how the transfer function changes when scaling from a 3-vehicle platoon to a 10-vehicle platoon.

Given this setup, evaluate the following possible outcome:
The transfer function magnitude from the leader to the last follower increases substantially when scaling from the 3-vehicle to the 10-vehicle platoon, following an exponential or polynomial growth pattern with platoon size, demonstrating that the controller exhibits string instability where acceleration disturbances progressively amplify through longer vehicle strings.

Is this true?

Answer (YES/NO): NO